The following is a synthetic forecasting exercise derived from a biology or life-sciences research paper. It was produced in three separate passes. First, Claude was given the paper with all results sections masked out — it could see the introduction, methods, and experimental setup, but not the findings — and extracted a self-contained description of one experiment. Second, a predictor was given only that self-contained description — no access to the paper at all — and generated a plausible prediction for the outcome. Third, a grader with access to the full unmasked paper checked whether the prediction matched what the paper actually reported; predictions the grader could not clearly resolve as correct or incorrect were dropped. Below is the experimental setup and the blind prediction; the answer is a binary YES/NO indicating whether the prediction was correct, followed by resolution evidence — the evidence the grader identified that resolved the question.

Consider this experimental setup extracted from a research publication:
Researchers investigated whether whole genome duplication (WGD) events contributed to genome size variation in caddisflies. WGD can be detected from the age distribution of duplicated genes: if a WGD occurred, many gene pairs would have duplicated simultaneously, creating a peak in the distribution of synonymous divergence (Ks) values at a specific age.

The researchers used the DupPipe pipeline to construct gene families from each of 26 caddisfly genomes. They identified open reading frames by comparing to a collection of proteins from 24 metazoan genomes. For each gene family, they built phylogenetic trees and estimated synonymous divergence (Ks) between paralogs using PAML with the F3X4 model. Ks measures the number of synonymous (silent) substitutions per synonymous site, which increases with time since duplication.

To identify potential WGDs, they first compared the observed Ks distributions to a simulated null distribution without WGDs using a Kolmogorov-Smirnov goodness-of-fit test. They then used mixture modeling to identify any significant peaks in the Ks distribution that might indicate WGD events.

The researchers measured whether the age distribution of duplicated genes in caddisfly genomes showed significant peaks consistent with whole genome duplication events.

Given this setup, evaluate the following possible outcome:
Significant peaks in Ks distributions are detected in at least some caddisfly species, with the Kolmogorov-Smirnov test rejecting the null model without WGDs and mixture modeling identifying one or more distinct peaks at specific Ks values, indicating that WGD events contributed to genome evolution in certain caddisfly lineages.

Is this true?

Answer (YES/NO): NO